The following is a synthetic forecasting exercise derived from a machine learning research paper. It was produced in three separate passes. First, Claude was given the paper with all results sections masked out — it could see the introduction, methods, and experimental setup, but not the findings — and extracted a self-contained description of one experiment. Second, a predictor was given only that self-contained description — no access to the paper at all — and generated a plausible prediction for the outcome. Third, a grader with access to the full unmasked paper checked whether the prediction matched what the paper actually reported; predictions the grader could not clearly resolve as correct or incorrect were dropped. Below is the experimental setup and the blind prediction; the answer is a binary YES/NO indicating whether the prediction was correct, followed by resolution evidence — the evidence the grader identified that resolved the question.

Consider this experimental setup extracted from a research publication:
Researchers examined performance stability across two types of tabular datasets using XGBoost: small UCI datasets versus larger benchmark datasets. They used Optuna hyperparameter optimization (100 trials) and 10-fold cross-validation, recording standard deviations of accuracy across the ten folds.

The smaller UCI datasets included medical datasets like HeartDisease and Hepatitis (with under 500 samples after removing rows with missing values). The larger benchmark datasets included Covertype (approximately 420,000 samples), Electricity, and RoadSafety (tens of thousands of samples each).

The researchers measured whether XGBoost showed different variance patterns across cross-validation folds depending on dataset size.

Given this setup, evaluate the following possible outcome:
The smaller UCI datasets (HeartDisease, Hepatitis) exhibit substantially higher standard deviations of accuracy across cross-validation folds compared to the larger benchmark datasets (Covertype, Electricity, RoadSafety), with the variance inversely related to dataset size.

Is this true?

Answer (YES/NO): YES